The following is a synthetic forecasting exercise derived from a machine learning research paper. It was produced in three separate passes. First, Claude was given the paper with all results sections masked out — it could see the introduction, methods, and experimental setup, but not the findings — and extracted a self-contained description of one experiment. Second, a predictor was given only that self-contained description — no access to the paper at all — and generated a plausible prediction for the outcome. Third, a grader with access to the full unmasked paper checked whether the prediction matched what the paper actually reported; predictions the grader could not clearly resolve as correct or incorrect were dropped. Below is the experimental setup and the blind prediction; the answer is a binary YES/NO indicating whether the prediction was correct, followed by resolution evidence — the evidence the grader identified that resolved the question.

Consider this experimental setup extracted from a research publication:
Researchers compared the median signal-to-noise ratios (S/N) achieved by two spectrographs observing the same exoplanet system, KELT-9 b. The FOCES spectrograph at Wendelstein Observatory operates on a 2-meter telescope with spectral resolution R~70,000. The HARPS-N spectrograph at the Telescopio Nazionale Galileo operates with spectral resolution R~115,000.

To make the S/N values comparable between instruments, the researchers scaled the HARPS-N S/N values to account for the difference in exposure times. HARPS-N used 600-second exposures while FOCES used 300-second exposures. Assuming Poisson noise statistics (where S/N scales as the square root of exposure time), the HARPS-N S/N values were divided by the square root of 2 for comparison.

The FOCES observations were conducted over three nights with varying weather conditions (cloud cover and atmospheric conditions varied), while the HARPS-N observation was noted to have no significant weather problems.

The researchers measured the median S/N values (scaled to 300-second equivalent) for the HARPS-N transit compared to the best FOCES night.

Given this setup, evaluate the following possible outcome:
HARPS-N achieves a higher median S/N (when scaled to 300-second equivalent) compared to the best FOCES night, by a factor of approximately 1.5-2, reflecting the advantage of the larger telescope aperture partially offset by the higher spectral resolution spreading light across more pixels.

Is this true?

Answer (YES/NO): YES